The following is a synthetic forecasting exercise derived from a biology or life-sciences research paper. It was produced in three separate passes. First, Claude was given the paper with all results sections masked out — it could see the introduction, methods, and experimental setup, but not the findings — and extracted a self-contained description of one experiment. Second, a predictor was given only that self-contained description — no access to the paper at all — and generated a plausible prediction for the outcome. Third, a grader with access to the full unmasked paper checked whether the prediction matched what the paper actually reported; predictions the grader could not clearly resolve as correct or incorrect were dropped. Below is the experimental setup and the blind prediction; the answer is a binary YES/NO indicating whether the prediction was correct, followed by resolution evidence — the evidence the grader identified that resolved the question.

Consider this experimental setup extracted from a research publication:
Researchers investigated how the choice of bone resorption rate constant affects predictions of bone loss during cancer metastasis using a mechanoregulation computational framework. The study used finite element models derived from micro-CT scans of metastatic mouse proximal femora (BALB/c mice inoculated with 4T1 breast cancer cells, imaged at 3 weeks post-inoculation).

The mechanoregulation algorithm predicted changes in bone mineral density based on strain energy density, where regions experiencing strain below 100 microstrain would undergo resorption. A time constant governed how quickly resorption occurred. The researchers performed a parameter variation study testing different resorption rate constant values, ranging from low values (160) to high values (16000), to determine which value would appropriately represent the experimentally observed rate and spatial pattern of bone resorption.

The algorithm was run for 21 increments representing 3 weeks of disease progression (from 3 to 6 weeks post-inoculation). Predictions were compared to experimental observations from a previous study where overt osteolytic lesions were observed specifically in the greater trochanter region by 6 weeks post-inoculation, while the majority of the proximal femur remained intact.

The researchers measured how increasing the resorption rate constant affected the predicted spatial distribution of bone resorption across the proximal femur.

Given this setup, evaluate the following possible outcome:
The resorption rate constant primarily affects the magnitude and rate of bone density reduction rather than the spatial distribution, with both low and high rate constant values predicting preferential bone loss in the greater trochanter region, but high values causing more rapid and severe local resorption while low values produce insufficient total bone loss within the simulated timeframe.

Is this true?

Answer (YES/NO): NO